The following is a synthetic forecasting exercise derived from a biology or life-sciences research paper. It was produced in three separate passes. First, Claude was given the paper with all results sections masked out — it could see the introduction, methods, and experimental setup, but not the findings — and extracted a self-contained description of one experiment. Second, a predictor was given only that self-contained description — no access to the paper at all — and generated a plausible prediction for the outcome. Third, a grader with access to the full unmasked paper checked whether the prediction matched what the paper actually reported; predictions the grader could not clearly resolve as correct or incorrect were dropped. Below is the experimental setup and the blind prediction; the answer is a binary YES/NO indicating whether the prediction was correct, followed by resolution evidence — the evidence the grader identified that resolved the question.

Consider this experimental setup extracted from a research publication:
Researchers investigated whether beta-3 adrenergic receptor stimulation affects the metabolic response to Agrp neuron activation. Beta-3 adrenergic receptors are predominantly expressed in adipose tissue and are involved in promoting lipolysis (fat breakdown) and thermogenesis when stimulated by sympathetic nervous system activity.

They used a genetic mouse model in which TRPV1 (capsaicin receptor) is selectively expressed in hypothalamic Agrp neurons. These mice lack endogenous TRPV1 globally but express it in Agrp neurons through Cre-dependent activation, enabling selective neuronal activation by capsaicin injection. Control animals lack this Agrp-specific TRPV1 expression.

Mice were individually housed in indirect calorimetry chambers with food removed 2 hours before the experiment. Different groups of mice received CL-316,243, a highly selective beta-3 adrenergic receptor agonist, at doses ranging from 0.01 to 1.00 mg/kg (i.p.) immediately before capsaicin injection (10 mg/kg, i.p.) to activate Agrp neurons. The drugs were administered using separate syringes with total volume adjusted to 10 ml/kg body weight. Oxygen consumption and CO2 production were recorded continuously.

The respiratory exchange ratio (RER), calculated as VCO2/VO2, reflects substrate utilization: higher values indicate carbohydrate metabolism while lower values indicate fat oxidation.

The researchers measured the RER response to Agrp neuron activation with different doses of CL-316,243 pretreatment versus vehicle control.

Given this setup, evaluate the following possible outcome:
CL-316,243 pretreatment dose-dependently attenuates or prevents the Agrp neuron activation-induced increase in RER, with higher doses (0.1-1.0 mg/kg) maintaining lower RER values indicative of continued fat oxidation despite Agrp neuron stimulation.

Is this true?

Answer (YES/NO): NO